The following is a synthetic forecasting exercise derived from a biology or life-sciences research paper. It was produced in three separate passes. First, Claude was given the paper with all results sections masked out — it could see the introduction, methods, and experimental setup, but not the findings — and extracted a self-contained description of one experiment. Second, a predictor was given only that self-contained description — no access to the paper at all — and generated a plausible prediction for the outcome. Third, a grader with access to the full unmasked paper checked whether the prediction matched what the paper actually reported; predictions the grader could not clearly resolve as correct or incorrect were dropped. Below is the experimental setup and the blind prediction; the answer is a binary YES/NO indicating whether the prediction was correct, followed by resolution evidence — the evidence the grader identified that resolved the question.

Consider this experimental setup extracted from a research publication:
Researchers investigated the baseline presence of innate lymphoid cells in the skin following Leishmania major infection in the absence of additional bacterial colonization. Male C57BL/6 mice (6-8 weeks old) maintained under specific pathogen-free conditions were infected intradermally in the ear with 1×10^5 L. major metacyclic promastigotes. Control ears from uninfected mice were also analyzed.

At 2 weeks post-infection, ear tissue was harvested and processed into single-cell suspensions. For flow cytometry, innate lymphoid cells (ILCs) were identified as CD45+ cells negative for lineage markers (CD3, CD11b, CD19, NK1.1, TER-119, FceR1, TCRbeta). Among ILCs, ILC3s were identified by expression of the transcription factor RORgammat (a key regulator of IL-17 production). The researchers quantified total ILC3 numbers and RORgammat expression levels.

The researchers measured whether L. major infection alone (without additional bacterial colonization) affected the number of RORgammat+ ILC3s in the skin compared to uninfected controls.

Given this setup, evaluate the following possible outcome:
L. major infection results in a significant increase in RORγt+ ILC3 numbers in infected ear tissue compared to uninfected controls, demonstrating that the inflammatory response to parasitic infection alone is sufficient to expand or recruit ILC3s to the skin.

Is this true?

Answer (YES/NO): YES